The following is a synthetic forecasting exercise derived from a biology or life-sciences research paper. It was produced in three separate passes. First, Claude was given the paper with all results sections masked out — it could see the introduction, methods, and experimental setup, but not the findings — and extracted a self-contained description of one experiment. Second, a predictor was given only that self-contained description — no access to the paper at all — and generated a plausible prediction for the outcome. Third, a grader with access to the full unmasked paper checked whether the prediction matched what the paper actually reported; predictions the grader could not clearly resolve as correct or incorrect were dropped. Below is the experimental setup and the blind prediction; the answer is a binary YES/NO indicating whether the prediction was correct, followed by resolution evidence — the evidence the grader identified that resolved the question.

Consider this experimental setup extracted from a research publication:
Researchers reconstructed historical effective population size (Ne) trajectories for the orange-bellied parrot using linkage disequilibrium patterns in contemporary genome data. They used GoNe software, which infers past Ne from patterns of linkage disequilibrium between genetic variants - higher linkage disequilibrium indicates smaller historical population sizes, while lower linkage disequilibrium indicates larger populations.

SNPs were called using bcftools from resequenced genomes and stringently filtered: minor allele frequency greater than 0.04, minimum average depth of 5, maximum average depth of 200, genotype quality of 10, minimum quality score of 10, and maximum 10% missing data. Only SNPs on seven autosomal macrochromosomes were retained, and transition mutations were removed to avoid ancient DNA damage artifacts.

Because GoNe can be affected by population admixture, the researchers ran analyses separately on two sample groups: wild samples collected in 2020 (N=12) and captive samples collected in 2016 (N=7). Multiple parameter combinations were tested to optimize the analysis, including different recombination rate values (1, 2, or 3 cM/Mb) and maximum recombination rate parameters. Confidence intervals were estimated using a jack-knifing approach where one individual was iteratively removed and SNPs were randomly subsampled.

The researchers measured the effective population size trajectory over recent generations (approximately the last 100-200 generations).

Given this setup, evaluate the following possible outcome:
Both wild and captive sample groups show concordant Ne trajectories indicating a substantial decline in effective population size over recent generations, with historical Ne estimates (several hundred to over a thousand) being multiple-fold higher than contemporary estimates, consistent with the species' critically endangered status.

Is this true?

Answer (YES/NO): YES